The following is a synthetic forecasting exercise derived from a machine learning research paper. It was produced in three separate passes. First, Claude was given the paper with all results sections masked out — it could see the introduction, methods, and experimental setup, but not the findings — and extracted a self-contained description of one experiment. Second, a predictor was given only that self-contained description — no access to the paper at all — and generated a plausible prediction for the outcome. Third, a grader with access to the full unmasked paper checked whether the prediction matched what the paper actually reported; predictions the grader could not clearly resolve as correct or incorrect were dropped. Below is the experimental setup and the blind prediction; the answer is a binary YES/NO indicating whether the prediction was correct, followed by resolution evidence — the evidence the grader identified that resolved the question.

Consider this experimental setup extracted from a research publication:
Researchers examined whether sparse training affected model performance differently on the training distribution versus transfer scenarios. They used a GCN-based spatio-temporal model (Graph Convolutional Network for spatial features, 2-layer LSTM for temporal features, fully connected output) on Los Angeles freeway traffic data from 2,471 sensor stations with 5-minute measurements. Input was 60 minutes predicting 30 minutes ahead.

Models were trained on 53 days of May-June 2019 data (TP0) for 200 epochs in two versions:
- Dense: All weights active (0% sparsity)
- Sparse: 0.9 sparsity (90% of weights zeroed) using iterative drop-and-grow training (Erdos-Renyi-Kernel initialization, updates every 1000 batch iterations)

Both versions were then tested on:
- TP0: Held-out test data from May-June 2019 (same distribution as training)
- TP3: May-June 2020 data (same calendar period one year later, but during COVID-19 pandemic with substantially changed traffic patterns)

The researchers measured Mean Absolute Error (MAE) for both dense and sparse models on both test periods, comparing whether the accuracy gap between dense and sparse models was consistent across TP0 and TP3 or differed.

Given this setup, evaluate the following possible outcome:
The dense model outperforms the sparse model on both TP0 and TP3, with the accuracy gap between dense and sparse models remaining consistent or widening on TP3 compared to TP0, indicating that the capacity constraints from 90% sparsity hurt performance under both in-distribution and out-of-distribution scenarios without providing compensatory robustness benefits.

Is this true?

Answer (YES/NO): NO